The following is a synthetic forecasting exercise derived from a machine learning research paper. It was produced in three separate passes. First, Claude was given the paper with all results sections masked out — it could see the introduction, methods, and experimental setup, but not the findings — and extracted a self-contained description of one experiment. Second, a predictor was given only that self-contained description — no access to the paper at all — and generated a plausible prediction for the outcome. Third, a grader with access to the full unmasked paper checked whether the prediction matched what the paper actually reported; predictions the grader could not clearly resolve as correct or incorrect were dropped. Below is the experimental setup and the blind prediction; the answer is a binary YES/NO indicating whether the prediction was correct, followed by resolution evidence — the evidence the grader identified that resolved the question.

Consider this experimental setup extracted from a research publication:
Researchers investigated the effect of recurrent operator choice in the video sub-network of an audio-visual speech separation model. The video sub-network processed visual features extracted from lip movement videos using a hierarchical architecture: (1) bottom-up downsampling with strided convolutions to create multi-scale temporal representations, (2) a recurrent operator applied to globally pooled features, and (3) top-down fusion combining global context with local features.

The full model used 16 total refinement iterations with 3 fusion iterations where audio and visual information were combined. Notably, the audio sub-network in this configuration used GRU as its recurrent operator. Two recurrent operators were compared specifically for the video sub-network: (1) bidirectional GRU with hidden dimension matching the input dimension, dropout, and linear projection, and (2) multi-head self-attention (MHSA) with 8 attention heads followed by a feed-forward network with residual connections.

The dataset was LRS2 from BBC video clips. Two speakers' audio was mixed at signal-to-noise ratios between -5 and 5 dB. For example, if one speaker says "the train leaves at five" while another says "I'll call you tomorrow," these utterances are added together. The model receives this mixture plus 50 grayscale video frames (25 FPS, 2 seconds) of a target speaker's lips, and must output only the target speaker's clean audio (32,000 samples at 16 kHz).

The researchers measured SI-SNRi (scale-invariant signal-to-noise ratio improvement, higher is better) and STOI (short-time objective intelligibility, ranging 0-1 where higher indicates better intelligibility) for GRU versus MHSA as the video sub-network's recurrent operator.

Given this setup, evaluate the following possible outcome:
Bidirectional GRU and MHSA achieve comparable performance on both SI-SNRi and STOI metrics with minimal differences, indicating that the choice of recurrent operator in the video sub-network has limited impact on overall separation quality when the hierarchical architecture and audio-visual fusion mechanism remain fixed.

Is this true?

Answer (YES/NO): NO